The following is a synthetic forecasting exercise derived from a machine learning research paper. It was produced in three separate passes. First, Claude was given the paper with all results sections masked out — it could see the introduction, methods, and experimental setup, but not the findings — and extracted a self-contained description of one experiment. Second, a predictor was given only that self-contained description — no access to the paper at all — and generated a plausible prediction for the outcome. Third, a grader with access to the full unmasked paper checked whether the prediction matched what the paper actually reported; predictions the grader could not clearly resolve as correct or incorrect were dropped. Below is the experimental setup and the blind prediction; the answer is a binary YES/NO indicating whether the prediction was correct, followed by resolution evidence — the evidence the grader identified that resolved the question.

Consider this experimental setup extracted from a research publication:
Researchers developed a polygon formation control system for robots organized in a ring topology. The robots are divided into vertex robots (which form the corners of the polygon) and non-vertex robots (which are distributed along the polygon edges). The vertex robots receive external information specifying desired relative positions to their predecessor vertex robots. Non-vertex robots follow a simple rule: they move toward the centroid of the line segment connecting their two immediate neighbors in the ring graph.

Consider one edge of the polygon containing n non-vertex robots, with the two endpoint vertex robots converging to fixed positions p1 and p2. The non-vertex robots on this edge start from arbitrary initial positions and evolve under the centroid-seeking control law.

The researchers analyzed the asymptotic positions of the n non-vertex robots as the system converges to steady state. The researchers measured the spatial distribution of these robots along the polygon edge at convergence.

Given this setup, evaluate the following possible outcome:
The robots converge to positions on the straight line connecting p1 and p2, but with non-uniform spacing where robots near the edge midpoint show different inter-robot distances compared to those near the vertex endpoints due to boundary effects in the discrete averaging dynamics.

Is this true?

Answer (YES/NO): NO